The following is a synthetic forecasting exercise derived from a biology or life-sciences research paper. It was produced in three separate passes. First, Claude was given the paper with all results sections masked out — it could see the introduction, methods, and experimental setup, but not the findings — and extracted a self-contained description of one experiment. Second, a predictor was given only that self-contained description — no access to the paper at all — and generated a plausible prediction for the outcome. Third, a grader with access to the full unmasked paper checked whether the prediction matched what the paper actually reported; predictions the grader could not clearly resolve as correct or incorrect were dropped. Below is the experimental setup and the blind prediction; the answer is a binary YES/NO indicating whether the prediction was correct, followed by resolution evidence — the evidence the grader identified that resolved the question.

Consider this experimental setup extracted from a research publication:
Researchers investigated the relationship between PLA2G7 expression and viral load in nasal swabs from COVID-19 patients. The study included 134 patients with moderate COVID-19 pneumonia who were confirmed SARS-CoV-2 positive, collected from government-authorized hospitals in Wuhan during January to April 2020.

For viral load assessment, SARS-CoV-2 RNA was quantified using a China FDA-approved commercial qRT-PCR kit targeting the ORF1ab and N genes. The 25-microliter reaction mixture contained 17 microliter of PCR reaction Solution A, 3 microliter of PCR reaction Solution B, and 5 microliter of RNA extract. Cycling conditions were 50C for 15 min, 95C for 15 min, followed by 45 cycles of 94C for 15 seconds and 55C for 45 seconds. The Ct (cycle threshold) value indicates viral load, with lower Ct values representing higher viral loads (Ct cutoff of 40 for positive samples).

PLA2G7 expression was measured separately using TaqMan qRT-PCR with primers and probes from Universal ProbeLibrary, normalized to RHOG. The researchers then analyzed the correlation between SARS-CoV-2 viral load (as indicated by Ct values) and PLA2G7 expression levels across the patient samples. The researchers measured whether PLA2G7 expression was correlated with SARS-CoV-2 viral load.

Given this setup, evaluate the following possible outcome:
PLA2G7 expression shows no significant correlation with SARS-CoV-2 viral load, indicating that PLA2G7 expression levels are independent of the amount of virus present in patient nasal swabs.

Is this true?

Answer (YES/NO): NO